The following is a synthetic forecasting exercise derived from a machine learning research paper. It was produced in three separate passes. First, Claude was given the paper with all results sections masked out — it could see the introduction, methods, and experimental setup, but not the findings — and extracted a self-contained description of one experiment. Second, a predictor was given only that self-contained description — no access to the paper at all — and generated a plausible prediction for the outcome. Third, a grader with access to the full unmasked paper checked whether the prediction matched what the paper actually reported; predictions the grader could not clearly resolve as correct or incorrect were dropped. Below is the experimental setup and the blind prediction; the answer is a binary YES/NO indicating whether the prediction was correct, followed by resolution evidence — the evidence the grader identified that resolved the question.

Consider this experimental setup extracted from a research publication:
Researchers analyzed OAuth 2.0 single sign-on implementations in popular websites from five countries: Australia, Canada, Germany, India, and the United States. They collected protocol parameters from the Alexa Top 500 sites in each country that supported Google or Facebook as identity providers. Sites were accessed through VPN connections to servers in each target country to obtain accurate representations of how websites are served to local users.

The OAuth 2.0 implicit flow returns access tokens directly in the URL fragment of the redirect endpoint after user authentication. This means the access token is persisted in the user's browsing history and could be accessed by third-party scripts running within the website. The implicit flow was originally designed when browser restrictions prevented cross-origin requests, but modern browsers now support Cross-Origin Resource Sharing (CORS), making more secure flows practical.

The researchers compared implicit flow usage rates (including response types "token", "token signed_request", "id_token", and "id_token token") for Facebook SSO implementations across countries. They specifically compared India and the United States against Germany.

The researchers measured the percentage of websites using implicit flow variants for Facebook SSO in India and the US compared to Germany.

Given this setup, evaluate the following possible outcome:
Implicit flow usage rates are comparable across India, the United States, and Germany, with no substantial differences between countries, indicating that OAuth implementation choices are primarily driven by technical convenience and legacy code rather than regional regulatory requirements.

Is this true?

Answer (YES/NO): NO